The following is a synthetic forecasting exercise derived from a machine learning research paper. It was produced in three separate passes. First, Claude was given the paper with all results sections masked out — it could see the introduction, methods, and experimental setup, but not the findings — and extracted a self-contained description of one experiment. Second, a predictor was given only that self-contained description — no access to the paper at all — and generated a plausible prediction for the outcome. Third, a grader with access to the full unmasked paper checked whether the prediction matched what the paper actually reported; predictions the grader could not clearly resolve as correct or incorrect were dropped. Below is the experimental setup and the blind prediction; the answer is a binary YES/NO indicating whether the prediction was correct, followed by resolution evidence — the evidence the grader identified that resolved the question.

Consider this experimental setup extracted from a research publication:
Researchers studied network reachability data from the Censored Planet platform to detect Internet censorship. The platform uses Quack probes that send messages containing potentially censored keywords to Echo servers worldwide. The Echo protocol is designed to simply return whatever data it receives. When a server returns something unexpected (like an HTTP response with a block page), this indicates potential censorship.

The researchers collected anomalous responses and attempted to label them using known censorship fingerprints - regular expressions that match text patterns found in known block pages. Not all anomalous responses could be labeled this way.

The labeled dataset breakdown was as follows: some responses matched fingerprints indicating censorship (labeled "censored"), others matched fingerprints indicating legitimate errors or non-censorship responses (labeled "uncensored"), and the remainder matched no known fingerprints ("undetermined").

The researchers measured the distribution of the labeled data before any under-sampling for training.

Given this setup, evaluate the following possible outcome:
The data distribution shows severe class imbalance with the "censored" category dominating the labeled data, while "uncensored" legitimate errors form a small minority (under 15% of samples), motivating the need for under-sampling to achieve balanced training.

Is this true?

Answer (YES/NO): NO